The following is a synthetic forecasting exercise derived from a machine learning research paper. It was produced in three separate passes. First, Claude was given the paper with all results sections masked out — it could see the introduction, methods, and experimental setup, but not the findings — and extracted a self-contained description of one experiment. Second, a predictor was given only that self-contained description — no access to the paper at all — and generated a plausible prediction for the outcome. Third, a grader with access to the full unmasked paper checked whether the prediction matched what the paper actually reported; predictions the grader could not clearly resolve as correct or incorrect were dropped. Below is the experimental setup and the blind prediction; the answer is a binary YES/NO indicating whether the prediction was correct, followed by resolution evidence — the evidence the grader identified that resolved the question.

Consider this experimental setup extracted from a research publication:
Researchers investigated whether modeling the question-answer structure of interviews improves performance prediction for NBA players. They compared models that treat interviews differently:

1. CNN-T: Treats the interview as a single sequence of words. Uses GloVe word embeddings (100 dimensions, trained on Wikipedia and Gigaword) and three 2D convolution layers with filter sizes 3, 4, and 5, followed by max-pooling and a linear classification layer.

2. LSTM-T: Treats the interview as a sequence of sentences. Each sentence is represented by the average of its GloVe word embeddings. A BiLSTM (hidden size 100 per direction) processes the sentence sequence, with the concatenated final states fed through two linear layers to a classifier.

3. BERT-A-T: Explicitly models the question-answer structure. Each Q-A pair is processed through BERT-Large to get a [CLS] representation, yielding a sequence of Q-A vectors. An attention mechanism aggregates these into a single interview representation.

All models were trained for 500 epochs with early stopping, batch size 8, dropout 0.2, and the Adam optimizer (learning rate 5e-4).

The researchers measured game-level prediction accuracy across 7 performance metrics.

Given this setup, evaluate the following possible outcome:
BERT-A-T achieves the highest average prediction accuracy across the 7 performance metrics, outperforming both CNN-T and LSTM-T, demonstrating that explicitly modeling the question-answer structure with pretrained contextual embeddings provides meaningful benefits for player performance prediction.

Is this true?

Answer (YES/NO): YES